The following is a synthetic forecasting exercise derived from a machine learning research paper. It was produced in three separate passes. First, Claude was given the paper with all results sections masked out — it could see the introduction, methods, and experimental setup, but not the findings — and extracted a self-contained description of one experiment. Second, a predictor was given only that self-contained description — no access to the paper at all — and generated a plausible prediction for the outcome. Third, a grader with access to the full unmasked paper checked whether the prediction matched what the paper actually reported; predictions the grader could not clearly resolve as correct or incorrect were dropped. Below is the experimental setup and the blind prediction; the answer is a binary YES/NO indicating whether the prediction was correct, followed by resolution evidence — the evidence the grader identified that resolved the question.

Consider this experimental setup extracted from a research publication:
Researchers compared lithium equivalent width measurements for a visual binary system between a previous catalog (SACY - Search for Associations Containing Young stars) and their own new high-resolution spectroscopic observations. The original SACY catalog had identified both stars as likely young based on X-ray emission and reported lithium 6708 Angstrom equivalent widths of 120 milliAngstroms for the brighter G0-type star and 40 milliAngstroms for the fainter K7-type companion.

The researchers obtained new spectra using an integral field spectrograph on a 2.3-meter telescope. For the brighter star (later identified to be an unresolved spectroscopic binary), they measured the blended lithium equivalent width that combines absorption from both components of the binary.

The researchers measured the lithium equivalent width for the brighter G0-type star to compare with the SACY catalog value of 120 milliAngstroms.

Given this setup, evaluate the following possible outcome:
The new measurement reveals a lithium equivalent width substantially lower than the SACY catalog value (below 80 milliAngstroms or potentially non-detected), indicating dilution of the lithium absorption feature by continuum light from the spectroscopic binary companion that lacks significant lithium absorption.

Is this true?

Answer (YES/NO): NO